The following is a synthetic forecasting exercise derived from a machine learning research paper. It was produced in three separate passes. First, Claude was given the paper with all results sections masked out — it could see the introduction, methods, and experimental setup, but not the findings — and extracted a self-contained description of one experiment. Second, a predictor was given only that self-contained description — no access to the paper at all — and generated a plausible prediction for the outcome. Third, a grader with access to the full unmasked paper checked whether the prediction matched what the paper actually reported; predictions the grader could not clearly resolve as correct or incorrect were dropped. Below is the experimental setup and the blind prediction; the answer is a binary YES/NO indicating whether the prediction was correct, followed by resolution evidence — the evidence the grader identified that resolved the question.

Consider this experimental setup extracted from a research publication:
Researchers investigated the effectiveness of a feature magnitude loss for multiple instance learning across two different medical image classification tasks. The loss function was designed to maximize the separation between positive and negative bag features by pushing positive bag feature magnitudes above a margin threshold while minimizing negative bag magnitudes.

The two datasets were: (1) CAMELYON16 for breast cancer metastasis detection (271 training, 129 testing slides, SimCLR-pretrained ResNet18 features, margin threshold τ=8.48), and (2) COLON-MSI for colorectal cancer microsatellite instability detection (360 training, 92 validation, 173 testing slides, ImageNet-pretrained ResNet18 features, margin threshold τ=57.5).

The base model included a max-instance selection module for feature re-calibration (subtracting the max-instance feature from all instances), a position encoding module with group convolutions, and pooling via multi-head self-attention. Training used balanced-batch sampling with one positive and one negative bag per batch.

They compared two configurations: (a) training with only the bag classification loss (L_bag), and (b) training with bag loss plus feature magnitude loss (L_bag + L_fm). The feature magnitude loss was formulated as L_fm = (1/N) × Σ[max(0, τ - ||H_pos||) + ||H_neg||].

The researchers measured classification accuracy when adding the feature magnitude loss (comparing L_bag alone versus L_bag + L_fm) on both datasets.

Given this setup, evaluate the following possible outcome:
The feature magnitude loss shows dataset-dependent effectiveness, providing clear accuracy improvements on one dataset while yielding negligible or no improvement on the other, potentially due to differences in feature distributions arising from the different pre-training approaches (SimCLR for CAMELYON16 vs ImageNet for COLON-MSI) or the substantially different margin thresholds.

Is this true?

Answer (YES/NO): NO